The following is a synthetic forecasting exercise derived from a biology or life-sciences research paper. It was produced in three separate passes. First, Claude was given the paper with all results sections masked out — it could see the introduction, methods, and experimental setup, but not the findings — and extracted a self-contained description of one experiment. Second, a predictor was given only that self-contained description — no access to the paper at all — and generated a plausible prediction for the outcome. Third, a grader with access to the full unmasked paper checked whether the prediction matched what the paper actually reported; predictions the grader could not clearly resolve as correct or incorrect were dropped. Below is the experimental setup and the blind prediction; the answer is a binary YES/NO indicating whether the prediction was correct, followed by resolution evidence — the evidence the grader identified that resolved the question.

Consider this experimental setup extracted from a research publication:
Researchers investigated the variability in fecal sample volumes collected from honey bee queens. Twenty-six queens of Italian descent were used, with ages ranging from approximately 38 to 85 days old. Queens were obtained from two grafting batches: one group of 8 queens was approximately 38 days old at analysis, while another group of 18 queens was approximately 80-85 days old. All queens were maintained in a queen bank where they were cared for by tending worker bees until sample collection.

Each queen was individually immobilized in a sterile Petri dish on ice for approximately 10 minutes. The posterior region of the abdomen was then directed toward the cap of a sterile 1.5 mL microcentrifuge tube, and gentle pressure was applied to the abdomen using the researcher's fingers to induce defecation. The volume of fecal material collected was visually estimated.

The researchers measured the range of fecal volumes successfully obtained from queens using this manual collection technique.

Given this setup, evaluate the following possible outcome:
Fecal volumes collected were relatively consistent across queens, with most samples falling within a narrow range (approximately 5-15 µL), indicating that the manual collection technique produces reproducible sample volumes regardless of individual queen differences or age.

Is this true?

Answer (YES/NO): NO